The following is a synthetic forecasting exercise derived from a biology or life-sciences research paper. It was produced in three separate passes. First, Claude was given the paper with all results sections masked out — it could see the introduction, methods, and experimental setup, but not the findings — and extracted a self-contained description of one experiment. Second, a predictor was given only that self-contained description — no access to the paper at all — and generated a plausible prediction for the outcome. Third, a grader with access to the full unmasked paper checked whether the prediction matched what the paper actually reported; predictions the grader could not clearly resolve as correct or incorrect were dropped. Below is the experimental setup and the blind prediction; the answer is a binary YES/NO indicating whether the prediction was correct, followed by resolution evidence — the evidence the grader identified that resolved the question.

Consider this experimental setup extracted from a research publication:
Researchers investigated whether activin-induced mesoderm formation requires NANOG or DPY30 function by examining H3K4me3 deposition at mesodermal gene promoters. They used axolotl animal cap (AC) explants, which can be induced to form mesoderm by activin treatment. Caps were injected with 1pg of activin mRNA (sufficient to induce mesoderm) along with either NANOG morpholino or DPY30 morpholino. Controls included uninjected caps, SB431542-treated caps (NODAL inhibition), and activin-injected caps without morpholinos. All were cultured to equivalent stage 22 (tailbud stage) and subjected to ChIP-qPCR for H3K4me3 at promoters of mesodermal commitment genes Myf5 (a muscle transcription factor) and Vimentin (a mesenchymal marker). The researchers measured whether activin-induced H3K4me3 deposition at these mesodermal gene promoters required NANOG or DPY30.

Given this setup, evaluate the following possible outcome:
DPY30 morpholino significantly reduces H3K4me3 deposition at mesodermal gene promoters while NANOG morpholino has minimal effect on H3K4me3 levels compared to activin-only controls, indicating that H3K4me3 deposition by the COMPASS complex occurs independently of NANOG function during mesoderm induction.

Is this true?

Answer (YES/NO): NO